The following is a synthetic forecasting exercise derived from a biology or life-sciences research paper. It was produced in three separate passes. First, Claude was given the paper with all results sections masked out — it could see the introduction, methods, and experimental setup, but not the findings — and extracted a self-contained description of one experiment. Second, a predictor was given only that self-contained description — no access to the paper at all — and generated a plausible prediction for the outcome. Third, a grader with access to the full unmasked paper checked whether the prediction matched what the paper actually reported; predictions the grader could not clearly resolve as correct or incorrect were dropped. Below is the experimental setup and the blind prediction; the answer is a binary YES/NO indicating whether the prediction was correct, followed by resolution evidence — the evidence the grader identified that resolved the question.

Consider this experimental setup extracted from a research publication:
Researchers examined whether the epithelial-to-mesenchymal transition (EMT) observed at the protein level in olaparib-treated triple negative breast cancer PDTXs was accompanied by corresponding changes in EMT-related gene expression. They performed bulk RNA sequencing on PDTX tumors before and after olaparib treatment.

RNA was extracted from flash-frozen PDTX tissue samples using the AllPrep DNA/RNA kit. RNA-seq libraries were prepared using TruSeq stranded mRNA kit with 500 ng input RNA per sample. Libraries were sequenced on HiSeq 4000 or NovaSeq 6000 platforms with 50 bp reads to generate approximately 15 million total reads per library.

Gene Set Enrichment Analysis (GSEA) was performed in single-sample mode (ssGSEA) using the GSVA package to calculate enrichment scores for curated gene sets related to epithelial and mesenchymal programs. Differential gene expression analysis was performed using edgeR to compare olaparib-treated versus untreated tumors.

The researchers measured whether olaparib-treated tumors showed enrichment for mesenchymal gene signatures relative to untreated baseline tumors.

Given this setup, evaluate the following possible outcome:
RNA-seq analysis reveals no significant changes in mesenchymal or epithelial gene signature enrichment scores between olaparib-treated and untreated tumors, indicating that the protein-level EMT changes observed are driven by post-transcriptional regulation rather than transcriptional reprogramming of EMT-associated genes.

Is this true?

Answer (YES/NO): NO